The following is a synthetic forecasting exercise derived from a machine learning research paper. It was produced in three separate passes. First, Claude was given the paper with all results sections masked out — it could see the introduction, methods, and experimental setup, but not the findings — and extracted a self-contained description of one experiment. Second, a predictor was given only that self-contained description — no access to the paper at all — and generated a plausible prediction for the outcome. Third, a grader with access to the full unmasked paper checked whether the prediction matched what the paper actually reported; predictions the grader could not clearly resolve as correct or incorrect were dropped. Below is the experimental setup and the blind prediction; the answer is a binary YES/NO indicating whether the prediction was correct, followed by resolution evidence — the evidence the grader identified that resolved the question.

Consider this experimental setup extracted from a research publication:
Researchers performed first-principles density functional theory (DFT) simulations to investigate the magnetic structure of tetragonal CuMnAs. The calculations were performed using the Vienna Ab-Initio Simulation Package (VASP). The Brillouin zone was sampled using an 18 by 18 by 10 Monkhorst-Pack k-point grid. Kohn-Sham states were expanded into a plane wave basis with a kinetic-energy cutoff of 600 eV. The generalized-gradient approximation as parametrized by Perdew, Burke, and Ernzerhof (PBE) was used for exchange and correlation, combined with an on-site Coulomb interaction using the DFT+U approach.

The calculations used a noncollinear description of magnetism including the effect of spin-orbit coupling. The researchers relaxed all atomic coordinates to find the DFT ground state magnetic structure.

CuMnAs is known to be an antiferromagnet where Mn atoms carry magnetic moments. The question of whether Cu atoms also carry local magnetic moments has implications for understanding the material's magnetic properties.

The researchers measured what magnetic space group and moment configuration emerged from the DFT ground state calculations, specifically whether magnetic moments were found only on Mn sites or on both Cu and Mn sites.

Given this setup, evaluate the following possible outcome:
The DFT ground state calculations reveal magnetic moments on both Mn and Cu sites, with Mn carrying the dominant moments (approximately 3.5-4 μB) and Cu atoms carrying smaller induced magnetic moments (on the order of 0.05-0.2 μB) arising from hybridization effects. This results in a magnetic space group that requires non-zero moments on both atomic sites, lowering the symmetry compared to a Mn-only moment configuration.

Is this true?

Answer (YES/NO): NO